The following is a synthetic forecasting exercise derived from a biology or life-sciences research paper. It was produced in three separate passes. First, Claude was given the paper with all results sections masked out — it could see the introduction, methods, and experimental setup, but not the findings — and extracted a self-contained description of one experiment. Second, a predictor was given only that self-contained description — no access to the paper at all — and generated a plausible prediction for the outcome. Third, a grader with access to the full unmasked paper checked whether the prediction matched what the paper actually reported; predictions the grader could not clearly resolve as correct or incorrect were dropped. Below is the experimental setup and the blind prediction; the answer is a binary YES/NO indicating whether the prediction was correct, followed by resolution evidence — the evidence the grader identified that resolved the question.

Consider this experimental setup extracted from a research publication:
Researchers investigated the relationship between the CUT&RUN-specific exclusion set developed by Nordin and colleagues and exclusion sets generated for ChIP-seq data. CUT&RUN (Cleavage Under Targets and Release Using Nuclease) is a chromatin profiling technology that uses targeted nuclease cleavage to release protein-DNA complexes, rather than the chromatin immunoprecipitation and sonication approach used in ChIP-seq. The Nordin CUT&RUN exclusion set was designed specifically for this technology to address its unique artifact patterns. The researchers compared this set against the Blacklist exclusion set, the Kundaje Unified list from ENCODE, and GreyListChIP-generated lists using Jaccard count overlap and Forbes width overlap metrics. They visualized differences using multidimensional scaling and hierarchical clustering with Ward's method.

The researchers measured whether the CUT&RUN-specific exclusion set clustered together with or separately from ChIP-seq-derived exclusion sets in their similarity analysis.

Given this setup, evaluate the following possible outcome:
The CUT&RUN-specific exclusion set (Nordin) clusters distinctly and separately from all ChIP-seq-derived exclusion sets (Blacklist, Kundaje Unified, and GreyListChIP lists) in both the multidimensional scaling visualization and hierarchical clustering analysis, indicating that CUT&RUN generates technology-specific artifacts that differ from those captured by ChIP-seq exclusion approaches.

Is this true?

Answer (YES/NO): NO